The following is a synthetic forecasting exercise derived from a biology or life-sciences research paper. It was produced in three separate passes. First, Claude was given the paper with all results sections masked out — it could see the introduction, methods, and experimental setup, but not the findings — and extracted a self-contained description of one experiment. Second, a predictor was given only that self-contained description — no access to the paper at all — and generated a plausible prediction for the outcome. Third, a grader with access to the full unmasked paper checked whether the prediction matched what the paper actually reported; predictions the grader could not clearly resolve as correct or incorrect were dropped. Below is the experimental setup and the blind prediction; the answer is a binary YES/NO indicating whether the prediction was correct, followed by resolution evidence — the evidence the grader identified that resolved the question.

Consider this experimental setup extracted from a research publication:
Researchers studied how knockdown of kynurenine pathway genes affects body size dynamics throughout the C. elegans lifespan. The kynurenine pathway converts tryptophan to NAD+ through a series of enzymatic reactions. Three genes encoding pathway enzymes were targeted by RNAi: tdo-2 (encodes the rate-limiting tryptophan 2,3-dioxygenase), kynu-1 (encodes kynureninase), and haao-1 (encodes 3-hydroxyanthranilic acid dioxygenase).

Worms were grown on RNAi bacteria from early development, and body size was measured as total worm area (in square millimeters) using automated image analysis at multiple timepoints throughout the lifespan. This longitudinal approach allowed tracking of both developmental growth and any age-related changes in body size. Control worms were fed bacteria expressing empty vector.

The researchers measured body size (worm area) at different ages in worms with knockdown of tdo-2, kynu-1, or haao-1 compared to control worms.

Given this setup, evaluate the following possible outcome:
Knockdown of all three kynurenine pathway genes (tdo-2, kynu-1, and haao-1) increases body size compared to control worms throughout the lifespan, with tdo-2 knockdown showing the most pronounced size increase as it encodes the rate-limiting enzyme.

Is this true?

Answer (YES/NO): NO